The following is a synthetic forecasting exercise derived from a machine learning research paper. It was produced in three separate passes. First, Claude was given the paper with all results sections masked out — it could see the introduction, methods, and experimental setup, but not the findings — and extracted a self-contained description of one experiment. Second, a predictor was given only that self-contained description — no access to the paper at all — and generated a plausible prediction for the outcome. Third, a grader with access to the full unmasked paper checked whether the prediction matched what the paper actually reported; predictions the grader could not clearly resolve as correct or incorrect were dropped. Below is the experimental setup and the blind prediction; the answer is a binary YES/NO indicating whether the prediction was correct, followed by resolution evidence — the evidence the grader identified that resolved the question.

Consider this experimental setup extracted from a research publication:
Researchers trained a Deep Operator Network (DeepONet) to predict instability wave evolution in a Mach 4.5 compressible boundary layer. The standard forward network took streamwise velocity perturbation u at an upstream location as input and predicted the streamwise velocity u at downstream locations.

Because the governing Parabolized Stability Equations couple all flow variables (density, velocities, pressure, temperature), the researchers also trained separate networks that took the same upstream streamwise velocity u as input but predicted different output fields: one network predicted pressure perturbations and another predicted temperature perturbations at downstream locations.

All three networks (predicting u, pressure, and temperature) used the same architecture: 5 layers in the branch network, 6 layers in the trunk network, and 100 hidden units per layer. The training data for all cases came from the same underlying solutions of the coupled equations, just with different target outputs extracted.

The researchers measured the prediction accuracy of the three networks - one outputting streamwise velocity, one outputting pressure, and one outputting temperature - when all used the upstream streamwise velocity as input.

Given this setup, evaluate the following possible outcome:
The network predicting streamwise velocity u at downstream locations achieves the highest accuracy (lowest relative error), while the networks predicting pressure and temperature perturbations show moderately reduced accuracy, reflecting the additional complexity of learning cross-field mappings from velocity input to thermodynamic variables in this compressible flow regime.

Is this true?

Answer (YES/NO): NO